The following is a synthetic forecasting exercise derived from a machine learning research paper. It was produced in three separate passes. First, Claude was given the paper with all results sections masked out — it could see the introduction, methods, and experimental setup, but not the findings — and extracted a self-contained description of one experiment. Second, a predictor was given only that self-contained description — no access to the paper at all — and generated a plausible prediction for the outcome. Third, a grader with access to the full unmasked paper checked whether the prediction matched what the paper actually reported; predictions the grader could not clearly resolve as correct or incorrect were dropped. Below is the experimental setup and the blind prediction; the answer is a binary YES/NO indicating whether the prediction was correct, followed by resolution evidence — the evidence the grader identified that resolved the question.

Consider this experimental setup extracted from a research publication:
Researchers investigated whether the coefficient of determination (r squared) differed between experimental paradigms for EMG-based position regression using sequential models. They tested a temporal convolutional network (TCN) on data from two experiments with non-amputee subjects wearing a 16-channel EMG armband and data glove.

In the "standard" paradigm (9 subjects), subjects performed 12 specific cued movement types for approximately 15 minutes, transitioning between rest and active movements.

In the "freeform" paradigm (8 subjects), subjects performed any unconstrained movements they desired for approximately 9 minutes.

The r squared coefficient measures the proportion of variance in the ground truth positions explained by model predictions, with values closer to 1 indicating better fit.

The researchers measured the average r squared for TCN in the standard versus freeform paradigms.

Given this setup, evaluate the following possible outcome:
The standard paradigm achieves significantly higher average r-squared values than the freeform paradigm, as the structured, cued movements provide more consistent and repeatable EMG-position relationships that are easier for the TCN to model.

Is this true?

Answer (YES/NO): NO